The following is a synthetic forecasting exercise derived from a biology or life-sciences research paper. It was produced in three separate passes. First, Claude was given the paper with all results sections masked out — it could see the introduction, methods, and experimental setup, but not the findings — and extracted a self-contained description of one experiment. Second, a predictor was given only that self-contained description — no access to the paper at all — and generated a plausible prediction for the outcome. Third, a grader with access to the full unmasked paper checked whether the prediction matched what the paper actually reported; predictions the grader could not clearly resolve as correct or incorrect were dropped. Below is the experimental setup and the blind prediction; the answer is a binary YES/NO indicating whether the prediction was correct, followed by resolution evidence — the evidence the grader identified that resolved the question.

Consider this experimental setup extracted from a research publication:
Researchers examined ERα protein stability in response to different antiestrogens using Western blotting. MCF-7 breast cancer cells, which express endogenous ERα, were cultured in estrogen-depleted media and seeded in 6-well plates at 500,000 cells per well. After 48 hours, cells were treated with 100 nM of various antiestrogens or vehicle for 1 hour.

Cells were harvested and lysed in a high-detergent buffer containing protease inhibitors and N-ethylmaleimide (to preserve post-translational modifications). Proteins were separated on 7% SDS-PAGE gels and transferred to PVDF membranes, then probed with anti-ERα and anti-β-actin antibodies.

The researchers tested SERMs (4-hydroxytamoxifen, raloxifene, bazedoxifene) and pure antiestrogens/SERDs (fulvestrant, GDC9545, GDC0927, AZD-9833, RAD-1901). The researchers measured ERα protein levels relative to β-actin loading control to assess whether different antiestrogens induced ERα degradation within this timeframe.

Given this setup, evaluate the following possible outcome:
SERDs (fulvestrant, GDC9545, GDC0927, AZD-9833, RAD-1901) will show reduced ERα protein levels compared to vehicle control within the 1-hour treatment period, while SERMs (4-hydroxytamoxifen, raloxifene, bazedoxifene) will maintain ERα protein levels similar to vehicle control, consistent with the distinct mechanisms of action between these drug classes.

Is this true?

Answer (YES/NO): NO